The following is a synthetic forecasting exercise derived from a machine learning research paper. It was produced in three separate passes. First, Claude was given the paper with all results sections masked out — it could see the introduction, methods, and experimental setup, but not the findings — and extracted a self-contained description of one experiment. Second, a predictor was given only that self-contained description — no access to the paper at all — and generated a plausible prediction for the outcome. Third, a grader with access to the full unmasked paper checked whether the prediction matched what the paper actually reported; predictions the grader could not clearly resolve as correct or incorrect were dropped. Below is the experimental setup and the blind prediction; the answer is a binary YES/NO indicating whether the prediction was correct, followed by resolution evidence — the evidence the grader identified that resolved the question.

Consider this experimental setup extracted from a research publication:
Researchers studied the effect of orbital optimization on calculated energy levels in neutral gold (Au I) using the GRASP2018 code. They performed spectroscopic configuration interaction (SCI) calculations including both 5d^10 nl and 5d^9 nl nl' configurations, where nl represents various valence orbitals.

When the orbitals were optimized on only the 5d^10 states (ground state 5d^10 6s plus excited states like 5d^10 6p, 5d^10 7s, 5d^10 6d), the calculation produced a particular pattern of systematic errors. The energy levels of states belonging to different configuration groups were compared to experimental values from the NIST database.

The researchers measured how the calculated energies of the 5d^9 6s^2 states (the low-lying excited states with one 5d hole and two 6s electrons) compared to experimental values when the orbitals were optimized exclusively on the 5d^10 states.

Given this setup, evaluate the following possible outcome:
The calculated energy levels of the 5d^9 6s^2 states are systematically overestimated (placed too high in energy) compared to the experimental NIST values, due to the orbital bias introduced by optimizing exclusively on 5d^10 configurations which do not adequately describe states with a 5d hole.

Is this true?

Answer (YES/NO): YES